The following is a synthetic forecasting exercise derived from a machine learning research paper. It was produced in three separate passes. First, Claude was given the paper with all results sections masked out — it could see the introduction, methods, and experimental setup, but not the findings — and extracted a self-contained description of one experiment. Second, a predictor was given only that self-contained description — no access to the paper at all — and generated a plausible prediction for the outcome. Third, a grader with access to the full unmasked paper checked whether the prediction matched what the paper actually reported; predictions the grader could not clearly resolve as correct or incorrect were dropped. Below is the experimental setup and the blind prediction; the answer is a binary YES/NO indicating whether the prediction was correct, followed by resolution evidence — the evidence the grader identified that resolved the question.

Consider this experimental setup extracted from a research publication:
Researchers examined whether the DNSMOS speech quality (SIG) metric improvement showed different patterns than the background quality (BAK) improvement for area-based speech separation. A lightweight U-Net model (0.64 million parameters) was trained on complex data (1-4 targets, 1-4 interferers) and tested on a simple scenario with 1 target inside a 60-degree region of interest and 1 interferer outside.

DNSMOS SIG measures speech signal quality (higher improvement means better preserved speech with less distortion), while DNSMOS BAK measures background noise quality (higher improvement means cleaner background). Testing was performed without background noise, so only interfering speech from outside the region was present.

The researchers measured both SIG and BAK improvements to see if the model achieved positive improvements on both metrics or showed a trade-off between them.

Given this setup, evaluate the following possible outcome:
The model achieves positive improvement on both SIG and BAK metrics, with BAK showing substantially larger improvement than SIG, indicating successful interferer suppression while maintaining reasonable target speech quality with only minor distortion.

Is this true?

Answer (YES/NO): NO